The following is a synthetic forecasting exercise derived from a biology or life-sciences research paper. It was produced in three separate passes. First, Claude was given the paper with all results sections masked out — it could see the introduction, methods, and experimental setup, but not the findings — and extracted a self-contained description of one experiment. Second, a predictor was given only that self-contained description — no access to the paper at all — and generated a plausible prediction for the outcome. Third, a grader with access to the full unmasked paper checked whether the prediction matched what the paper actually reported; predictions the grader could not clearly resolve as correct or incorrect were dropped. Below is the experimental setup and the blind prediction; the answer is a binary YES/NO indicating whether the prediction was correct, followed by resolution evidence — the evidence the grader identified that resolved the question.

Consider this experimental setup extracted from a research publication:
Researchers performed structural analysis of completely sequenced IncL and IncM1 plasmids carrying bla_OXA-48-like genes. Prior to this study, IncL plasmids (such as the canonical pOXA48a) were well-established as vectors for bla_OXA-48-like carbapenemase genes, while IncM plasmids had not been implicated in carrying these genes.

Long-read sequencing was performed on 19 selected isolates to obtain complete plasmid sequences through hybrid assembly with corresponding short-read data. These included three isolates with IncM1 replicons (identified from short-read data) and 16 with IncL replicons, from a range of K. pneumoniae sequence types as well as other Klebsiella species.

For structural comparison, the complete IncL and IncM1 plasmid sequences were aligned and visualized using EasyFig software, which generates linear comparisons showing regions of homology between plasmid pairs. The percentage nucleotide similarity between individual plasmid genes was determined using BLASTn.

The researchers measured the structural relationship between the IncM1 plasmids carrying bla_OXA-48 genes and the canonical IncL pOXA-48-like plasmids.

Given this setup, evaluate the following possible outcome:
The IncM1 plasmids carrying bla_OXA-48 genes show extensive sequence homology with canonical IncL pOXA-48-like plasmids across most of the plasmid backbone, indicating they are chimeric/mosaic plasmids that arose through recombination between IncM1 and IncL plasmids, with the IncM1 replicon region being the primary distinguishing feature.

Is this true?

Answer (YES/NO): NO